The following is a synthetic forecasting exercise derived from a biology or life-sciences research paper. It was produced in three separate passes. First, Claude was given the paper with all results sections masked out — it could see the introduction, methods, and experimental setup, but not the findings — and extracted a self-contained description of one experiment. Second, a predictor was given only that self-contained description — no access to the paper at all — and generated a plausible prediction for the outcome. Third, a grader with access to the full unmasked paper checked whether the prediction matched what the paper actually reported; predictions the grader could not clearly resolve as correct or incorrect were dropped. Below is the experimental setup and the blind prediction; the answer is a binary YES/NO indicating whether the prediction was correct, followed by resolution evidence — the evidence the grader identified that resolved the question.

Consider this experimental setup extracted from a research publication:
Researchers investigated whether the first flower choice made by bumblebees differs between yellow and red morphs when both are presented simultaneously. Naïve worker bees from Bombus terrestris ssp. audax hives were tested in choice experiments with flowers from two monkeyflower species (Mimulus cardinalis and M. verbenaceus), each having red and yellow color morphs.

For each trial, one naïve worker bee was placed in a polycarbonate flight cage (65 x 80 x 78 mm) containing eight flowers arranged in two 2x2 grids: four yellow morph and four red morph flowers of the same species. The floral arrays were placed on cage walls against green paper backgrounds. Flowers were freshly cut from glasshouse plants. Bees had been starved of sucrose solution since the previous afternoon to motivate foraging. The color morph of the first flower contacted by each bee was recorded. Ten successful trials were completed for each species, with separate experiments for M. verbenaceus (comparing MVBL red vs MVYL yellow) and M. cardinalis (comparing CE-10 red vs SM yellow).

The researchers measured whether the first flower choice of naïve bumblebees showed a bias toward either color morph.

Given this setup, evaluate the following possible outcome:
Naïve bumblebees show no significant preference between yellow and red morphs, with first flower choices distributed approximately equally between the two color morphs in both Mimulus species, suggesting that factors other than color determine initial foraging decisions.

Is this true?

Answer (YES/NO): YES